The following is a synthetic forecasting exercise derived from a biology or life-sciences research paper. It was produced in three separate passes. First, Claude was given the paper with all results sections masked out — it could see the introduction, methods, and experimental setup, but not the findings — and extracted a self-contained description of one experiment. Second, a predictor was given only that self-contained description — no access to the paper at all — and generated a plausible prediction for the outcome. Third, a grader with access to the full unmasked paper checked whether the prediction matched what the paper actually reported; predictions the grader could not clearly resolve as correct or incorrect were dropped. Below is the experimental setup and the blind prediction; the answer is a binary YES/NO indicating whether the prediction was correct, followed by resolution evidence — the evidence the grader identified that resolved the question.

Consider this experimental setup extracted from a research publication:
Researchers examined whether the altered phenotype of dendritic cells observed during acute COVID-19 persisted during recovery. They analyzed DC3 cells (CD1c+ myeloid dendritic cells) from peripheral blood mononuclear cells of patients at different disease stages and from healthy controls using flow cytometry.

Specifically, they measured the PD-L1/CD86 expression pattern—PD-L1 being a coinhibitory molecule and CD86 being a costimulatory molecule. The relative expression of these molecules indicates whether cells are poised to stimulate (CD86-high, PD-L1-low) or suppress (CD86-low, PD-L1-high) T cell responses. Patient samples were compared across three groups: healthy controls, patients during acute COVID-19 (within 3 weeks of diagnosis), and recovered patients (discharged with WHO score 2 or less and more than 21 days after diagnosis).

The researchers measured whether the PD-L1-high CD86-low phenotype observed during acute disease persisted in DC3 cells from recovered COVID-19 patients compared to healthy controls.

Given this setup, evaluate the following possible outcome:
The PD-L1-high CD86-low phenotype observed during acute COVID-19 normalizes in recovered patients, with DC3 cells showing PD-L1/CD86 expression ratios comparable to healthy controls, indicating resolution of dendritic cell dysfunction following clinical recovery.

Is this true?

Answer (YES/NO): NO